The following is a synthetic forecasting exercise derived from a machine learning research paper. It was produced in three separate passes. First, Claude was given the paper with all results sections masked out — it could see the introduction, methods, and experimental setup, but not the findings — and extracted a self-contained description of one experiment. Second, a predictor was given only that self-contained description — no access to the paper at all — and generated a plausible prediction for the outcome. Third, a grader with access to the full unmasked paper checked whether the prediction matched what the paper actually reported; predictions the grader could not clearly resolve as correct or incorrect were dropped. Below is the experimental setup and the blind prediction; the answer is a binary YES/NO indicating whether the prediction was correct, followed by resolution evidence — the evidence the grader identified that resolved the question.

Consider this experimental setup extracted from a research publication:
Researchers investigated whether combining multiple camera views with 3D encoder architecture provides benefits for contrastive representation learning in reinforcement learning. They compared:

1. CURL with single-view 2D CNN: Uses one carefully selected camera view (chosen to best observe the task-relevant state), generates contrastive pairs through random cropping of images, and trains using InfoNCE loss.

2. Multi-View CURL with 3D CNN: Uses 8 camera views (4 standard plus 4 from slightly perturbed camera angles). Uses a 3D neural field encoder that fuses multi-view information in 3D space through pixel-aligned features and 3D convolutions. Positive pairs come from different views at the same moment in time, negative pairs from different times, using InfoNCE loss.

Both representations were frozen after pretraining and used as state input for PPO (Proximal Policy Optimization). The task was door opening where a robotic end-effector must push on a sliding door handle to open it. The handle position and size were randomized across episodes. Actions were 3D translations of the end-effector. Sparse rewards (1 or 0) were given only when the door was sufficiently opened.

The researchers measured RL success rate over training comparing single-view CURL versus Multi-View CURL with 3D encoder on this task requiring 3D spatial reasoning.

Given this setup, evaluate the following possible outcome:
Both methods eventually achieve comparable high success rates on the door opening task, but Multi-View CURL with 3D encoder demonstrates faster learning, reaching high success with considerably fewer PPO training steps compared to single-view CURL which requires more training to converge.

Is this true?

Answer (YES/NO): NO